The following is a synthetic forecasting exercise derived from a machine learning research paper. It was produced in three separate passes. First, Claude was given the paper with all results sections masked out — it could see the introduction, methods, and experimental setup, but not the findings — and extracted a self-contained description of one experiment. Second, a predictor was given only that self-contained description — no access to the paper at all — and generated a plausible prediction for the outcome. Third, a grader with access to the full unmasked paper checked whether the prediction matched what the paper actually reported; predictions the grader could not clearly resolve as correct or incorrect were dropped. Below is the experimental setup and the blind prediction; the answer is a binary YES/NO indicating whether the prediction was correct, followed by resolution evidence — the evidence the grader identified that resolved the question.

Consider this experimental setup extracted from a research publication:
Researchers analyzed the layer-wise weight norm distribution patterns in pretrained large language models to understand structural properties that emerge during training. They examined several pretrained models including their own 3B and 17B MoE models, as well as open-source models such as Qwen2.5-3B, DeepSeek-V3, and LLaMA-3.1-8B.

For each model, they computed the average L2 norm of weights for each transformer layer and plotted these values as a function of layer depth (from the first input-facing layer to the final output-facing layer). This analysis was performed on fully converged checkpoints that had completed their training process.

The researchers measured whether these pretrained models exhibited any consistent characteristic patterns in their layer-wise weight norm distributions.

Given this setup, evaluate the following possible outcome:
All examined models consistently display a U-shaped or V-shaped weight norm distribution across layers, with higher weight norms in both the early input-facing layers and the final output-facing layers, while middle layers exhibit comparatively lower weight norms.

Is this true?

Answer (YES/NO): NO